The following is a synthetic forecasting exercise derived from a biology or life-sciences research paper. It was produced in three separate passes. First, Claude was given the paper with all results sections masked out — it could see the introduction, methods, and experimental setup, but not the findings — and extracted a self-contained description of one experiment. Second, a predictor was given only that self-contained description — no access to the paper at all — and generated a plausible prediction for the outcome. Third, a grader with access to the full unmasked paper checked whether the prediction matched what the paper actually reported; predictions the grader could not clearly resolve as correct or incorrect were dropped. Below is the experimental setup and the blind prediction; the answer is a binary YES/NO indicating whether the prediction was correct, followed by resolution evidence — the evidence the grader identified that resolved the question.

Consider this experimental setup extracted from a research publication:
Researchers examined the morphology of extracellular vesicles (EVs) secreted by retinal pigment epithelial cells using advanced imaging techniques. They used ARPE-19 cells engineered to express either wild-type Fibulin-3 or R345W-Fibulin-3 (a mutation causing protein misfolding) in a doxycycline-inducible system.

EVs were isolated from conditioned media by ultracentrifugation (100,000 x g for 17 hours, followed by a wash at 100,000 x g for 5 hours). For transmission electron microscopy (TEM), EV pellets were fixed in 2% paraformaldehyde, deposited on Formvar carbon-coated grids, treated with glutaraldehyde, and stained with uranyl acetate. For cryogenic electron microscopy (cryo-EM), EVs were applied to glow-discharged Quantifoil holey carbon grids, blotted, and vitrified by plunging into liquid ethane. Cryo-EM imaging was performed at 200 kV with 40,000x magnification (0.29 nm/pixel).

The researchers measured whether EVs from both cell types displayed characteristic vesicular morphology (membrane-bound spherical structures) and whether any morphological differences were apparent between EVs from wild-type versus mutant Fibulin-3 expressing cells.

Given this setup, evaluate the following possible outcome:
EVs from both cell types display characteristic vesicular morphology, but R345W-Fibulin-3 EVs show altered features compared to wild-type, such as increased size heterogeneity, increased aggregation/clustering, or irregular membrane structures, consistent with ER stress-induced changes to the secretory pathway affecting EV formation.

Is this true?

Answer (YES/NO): NO